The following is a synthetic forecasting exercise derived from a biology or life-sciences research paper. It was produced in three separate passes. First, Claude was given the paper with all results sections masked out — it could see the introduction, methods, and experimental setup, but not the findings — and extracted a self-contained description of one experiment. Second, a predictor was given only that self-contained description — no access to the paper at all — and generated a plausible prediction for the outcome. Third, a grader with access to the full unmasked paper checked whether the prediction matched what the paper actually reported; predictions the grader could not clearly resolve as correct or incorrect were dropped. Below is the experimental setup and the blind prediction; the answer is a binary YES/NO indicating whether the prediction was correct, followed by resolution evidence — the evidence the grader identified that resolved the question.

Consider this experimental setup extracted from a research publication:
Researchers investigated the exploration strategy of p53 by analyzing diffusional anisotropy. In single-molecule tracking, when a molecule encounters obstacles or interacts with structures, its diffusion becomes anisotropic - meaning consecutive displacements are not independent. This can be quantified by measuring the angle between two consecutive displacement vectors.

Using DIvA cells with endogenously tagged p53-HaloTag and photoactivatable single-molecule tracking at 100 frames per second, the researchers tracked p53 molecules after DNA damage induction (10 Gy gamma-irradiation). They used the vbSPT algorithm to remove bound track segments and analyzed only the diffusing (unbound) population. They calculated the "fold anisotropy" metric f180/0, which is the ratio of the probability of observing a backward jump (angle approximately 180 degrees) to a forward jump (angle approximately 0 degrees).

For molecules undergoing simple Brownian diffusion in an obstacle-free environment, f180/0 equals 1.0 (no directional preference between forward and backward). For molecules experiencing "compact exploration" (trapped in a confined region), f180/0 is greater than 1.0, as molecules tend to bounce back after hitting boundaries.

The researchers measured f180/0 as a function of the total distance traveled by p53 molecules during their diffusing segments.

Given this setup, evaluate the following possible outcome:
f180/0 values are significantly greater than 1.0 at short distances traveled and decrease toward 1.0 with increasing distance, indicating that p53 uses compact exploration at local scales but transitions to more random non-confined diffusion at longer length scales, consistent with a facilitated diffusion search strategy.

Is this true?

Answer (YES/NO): YES